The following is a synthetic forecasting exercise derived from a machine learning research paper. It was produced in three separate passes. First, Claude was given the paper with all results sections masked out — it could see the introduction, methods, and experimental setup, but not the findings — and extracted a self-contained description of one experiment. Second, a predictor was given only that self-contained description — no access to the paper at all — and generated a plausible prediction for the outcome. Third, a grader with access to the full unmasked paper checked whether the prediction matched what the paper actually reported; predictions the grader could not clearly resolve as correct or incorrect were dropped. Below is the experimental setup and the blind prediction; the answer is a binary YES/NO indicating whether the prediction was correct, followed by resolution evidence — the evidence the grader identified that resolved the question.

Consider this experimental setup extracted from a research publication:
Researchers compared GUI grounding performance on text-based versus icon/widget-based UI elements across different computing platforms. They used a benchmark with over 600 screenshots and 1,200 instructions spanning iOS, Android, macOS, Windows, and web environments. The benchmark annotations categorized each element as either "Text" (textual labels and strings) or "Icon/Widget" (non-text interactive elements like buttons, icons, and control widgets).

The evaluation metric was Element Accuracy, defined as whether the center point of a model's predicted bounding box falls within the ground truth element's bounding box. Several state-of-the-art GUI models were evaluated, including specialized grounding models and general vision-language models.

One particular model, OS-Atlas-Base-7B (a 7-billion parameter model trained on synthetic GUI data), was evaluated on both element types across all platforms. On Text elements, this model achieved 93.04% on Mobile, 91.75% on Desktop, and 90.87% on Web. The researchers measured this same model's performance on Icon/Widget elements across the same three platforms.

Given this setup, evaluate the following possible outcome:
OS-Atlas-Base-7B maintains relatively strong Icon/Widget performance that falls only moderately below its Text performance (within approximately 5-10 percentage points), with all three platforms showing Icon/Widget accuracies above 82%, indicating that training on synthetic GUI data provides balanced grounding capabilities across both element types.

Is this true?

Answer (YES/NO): NO